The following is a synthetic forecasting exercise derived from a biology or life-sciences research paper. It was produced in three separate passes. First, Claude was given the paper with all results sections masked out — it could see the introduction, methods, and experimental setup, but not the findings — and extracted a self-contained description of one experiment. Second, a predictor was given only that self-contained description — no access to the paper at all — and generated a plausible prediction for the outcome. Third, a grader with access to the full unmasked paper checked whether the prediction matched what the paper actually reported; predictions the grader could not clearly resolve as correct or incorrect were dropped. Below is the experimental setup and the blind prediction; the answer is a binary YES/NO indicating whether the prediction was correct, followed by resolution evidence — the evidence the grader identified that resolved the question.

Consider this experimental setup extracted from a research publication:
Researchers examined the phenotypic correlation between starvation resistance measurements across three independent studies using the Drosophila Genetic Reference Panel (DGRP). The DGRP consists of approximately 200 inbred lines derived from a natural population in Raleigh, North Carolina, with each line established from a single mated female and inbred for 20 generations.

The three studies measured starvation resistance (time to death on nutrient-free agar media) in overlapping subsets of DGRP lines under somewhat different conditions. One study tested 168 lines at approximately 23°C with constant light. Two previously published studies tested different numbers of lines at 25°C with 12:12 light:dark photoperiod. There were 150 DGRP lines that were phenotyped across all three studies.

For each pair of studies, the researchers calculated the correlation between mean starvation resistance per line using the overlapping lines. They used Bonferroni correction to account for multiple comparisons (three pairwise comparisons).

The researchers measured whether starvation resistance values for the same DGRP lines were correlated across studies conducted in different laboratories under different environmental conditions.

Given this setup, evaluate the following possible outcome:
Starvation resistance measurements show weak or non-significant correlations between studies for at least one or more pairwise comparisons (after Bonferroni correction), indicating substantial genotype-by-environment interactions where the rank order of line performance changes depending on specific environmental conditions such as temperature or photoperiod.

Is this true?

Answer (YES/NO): NO